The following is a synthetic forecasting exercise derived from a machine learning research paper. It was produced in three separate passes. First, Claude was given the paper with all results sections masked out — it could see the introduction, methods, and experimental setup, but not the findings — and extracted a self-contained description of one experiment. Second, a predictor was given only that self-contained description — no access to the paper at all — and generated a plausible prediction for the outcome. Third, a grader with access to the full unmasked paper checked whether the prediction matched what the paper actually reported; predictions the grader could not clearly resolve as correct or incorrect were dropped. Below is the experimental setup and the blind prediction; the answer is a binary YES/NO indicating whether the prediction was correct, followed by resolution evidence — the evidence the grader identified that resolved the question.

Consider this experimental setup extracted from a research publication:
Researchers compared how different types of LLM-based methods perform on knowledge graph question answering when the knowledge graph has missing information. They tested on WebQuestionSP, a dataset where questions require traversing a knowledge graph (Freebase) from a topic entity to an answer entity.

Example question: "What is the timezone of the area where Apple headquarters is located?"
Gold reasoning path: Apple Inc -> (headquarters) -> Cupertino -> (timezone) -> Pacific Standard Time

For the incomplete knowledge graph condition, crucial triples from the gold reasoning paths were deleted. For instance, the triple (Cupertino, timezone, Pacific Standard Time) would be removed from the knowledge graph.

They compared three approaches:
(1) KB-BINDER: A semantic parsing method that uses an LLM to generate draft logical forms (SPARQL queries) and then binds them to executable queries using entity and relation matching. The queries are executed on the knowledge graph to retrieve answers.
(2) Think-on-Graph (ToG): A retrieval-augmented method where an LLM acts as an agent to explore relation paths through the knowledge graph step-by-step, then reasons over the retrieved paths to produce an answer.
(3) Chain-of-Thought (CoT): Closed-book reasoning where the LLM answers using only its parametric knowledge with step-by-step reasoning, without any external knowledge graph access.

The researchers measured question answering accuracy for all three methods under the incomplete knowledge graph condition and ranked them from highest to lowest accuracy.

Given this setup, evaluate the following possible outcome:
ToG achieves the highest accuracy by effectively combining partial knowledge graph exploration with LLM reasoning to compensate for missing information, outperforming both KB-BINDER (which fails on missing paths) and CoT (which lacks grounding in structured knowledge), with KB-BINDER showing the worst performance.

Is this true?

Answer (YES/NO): NO